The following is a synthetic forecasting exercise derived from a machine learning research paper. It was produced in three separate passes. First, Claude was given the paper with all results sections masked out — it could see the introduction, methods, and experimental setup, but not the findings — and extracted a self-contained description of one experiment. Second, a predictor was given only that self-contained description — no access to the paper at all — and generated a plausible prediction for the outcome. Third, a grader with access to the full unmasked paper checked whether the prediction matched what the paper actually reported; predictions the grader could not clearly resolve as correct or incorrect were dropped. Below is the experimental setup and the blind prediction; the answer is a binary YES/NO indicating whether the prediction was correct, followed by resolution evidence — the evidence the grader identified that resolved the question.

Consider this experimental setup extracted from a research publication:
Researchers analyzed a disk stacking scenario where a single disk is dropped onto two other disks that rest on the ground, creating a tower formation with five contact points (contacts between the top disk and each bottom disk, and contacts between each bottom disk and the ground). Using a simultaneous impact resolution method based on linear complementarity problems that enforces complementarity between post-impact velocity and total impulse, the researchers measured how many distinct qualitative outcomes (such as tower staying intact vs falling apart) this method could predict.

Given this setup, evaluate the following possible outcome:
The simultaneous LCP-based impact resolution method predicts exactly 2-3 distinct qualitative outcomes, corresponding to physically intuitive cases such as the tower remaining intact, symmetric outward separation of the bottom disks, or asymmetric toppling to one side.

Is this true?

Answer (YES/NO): NO